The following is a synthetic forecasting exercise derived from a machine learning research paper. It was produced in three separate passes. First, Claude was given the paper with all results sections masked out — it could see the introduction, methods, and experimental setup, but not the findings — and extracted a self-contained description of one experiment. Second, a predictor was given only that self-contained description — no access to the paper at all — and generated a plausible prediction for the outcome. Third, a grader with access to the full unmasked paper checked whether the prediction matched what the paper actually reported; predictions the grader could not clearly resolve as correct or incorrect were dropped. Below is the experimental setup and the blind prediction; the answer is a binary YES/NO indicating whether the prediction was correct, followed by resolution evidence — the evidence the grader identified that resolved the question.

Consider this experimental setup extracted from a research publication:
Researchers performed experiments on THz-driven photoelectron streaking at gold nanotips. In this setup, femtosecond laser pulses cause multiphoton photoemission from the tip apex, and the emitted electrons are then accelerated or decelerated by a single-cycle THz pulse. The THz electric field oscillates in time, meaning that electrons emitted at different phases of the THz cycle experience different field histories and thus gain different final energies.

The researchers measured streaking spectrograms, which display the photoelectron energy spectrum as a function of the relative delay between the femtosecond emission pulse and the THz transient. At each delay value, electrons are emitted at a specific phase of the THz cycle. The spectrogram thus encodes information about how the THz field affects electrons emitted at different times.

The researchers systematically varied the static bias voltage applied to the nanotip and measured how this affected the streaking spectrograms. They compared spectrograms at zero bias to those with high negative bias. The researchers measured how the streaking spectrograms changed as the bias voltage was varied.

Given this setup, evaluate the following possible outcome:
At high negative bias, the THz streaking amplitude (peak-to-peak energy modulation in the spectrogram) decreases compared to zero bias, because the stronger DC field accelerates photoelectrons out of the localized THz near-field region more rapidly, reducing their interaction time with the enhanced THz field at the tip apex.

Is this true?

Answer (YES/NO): NO